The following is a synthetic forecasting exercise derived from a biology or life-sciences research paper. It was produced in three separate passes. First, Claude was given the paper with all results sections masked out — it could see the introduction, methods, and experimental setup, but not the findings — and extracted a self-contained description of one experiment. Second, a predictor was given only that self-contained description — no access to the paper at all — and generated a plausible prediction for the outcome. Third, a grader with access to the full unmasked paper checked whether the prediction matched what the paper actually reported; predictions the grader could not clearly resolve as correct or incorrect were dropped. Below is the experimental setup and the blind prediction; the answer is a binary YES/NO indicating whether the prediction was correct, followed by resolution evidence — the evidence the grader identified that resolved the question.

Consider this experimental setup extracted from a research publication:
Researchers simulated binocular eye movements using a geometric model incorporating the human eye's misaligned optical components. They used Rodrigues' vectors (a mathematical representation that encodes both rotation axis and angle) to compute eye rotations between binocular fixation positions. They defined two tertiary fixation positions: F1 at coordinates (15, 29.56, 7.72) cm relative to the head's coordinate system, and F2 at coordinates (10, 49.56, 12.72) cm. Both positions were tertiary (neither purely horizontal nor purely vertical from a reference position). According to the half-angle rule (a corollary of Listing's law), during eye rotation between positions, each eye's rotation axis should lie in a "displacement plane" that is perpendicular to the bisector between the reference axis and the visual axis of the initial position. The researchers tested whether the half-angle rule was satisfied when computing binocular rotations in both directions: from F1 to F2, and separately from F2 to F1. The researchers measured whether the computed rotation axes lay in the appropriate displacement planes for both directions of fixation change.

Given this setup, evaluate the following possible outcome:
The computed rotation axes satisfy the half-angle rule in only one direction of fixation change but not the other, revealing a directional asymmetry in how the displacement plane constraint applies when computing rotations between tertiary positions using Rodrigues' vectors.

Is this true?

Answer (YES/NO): NO